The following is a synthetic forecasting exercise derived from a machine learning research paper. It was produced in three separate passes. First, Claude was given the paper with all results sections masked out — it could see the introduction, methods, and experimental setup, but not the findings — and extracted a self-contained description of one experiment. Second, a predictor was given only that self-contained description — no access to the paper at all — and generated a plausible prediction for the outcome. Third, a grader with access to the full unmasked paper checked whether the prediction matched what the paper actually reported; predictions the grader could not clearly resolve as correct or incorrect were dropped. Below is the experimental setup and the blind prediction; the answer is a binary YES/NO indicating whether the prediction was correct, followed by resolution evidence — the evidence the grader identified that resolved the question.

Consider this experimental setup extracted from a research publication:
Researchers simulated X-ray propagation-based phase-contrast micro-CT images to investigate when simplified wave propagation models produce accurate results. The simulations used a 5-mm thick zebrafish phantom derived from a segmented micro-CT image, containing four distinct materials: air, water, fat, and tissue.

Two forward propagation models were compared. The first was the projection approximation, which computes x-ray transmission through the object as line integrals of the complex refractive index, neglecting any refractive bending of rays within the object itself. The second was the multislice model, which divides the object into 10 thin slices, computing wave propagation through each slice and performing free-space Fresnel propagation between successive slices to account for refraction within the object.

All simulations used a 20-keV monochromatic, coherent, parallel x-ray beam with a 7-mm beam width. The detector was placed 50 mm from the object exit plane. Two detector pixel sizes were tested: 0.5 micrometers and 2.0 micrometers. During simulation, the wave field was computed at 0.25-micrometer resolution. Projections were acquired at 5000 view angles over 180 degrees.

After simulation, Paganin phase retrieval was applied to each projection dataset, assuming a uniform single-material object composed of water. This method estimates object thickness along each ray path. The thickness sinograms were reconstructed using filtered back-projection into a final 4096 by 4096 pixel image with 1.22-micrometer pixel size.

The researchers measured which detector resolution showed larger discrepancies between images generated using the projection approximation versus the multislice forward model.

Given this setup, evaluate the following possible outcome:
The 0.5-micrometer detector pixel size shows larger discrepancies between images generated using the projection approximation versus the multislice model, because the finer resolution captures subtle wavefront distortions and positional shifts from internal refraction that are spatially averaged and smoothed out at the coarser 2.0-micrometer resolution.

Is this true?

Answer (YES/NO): YES